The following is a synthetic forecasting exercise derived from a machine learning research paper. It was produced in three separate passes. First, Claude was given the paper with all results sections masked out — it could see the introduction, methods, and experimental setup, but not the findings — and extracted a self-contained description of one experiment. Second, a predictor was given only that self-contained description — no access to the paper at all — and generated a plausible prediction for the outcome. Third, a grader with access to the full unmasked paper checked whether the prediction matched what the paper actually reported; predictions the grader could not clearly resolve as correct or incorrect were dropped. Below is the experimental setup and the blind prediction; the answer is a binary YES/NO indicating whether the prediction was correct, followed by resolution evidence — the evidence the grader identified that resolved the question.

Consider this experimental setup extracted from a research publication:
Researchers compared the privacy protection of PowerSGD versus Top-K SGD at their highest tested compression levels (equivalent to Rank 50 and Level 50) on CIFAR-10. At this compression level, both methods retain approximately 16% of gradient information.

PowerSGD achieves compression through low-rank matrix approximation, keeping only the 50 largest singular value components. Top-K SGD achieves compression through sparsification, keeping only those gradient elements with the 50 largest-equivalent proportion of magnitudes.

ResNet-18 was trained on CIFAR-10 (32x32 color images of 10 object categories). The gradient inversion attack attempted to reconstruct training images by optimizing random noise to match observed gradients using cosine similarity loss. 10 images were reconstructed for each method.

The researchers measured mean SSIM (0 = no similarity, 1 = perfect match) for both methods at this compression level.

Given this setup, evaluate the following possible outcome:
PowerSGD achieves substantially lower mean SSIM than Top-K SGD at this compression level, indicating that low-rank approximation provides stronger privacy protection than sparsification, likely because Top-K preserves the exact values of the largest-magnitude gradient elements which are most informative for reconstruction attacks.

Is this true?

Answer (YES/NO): NO